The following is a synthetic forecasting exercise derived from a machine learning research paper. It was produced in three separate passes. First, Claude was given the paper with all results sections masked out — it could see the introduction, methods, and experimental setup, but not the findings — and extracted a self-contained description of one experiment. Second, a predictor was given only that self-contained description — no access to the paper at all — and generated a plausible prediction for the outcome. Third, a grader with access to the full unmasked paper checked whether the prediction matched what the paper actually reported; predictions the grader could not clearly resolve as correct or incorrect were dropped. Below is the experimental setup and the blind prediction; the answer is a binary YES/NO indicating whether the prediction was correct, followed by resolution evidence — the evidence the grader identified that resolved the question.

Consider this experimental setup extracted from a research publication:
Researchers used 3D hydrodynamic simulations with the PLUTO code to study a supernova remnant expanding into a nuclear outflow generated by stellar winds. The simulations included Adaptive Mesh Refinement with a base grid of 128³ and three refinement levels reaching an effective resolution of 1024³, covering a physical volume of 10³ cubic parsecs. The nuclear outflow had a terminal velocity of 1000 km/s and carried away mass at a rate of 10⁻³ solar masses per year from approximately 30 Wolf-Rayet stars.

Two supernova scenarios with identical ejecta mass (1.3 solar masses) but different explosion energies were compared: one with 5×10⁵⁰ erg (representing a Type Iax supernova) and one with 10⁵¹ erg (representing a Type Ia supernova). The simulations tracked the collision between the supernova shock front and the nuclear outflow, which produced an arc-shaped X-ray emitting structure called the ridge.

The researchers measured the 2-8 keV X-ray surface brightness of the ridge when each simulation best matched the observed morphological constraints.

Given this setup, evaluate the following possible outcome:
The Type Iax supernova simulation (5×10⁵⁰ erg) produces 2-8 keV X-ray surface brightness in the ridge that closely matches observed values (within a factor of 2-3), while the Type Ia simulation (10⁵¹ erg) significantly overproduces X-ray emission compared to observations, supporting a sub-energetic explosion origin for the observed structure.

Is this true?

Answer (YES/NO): NO